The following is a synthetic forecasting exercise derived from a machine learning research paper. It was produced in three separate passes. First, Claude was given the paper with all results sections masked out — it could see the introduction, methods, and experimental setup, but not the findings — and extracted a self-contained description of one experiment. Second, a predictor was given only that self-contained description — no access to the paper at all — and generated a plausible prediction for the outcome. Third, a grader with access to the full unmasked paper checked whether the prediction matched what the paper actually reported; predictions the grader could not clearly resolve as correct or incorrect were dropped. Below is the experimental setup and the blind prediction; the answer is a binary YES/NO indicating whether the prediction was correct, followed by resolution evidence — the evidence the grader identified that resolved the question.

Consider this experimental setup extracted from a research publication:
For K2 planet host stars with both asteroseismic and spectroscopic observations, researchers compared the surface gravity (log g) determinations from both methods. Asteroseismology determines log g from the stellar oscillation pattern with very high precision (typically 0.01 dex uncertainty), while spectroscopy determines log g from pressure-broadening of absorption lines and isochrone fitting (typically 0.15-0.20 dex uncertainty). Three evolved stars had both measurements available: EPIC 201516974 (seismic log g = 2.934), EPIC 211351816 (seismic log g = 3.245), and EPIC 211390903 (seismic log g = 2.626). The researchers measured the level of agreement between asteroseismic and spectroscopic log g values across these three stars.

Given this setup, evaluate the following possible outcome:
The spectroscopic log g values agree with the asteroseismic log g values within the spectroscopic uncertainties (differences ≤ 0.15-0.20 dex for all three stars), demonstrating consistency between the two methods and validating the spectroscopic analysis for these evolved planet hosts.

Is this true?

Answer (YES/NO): NO